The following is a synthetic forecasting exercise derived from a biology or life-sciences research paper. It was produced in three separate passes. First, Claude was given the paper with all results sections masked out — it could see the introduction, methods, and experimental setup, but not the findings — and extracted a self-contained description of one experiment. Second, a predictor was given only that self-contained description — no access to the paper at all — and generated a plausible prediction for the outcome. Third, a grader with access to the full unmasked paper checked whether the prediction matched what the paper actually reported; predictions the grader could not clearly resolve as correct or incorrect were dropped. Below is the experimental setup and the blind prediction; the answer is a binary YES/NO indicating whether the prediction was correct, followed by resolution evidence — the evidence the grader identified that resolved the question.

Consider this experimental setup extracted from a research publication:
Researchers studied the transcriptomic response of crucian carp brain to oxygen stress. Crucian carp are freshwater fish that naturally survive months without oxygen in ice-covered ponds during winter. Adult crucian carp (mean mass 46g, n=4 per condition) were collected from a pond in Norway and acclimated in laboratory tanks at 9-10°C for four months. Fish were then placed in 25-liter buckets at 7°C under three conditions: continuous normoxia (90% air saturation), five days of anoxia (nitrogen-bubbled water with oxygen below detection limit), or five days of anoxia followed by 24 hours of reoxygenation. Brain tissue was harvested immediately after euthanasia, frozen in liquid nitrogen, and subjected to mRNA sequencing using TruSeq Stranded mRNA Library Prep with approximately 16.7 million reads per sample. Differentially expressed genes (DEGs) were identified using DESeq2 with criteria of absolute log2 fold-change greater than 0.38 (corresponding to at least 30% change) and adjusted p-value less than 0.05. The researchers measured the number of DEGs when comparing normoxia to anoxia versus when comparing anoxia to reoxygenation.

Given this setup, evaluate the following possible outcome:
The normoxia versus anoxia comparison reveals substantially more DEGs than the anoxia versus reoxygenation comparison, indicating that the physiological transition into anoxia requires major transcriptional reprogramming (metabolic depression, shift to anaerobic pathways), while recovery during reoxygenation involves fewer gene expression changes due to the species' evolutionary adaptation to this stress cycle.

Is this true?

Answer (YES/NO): YES